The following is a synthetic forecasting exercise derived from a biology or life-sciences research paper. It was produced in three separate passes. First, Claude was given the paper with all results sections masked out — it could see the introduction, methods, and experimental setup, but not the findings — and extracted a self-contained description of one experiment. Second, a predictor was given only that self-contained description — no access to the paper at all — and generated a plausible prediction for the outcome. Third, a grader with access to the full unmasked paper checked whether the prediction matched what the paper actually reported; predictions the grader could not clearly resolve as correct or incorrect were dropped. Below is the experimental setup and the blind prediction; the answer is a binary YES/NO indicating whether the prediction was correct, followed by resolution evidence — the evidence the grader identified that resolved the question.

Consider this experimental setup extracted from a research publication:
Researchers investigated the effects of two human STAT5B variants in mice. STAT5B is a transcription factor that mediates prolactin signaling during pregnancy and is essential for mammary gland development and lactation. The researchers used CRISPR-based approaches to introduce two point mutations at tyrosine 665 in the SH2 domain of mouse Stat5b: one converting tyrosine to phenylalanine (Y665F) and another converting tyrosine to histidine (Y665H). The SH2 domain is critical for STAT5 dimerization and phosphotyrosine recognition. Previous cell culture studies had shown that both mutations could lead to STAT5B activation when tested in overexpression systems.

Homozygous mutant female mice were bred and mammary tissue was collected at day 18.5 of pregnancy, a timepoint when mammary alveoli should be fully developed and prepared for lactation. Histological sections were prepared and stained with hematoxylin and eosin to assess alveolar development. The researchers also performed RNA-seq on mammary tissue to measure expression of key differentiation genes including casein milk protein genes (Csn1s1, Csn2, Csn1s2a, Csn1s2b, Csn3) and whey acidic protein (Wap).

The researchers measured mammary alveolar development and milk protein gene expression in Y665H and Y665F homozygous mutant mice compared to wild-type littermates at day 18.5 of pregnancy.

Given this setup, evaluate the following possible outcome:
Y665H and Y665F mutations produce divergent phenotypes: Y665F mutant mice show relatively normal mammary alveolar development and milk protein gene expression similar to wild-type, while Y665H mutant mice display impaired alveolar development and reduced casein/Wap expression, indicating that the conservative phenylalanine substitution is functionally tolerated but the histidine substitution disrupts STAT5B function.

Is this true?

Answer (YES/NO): NO